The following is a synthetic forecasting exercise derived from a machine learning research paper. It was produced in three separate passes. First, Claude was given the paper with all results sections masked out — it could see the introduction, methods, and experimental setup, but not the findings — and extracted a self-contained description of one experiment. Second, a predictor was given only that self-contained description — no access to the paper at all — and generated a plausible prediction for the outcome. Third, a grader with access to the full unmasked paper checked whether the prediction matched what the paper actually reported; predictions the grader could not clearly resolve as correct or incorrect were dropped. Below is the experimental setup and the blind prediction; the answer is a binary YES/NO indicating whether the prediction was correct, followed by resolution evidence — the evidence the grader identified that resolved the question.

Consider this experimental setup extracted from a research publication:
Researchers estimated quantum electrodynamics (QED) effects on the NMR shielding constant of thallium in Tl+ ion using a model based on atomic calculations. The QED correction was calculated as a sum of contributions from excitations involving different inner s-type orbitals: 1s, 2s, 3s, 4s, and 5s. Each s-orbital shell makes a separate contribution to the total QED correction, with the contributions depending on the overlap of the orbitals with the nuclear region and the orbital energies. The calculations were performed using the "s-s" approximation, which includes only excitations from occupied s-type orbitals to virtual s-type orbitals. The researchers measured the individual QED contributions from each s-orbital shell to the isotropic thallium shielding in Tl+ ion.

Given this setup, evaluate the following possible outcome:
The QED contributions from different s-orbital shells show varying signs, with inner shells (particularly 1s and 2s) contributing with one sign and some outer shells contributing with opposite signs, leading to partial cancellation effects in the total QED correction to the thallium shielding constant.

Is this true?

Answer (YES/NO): NO